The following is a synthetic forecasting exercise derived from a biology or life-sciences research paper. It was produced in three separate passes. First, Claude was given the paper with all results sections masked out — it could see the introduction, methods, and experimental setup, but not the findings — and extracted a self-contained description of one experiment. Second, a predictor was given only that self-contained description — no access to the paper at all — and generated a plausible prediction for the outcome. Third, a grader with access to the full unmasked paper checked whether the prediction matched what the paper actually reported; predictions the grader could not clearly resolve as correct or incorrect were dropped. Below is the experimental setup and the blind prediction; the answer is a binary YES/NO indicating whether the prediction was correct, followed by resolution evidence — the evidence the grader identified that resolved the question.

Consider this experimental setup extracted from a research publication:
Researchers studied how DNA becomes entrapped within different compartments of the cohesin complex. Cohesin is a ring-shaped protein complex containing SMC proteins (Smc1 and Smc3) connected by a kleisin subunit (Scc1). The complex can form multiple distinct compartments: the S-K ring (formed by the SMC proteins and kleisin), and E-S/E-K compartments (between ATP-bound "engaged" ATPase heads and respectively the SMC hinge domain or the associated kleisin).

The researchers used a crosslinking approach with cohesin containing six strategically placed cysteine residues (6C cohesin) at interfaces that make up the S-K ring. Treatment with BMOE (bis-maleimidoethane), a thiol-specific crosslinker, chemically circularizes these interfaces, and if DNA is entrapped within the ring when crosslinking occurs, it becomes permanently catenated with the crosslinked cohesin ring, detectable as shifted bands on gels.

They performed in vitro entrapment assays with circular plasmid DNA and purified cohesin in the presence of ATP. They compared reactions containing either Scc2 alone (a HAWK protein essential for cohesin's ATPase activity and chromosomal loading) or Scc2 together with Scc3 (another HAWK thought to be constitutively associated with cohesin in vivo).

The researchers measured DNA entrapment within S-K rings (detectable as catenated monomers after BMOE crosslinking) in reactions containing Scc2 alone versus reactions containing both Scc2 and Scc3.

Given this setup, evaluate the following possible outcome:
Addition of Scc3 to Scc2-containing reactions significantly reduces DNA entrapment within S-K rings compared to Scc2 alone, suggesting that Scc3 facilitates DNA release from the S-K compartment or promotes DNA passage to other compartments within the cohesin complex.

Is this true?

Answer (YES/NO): NO